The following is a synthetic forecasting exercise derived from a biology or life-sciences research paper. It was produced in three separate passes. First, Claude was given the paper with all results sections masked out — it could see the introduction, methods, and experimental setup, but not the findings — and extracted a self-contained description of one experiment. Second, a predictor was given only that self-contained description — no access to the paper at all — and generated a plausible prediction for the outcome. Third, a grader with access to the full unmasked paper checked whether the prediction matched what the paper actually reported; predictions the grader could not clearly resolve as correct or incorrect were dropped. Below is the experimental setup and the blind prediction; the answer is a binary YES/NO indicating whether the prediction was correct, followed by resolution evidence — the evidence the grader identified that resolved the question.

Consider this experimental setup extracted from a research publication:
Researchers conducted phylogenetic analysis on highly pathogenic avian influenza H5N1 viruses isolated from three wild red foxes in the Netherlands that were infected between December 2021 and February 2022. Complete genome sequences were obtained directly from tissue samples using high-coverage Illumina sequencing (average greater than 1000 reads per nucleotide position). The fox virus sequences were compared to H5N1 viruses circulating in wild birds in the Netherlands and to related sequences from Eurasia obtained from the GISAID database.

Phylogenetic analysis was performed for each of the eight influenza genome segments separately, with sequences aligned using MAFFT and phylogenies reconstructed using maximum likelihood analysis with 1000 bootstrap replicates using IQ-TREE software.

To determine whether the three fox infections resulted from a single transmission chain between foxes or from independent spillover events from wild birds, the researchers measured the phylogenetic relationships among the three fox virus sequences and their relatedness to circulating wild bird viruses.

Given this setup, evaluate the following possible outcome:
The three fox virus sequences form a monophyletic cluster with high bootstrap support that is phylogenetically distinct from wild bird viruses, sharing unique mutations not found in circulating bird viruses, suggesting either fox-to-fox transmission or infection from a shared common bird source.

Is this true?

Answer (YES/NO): NO